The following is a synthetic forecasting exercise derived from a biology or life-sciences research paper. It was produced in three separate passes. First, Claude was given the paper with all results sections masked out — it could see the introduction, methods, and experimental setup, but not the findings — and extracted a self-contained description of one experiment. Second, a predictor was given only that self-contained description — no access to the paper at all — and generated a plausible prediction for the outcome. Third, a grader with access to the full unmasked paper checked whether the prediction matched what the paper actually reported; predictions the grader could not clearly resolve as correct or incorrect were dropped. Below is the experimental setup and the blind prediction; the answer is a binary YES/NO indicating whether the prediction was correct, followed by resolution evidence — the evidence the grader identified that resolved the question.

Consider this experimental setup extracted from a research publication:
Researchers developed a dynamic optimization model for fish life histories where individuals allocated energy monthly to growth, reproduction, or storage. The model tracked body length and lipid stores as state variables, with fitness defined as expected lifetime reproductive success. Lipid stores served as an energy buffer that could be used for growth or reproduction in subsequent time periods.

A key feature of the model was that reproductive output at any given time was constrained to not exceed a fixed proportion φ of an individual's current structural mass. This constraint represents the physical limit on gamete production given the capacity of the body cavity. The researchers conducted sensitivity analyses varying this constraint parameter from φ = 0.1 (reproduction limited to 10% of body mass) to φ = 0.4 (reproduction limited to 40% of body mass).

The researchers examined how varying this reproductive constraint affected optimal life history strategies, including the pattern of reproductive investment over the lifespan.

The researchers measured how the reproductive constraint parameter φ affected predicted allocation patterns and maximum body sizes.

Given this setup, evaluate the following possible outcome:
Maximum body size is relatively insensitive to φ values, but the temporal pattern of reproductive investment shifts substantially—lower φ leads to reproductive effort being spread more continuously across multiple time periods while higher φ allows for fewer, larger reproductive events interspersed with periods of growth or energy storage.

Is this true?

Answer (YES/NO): NO